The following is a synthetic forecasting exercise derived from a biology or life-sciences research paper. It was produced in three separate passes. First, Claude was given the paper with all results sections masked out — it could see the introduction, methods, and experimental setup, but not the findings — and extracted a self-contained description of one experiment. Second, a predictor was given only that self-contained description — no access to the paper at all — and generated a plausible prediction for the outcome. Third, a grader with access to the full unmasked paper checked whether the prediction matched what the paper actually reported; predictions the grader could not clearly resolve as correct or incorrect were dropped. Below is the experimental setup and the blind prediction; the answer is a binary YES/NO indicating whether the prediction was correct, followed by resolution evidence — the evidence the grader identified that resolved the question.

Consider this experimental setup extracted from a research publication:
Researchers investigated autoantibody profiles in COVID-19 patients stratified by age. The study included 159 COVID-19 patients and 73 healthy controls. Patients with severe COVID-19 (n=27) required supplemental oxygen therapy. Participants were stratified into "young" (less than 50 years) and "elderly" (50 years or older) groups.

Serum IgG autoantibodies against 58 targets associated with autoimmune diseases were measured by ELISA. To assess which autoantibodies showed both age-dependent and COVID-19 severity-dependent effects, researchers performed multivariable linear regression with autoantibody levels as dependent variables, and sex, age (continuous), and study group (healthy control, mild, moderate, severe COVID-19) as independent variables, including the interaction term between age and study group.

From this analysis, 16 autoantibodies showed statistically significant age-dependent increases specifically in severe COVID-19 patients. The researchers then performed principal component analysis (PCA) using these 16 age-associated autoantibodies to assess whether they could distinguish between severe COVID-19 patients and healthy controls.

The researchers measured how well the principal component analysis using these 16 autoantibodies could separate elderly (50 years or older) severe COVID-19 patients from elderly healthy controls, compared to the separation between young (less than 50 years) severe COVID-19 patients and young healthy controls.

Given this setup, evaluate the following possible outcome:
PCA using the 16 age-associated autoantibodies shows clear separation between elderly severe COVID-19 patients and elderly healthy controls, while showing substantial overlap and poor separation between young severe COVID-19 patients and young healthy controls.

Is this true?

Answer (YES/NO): NO